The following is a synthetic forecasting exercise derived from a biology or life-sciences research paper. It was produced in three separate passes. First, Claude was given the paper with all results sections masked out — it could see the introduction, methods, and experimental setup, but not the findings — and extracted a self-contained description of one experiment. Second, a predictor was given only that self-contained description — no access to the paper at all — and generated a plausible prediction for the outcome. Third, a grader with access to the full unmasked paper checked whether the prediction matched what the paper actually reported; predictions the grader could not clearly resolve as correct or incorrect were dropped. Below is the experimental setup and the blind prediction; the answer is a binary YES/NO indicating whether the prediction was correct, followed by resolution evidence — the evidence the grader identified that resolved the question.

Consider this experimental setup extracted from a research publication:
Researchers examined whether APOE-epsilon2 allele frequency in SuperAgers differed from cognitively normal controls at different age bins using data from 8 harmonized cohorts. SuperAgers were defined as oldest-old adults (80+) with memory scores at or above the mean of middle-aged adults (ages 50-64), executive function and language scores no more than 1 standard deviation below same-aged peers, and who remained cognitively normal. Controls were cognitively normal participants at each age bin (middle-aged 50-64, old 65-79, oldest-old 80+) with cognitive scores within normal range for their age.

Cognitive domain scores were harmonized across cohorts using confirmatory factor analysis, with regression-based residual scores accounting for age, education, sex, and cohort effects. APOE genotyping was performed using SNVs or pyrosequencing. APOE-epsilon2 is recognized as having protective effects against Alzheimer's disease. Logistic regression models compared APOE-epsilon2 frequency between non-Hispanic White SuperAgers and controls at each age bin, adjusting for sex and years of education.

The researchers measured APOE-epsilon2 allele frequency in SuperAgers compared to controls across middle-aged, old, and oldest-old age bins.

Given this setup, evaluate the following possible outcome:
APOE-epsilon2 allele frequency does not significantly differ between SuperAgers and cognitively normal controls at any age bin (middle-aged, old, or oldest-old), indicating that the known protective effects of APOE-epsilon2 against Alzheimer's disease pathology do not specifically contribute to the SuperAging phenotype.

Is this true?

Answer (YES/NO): NO